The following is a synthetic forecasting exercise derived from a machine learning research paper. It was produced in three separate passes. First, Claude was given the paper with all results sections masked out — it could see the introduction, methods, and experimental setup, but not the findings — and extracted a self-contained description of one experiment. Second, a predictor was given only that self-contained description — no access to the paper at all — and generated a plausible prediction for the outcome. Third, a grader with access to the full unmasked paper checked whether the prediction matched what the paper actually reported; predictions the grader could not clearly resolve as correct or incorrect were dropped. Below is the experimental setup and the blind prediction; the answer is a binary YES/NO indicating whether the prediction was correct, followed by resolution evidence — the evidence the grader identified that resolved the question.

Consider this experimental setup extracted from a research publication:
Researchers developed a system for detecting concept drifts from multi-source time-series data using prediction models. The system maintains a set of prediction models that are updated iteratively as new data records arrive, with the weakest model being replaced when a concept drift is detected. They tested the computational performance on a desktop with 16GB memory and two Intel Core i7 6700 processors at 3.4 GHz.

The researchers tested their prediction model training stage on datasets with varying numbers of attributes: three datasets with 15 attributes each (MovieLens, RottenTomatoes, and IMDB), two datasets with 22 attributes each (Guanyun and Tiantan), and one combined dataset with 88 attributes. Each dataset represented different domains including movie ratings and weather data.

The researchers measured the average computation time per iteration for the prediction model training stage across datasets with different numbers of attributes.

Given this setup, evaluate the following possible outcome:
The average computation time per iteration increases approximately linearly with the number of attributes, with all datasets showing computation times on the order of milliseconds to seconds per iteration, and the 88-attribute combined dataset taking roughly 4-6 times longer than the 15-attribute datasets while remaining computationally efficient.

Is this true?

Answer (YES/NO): NO